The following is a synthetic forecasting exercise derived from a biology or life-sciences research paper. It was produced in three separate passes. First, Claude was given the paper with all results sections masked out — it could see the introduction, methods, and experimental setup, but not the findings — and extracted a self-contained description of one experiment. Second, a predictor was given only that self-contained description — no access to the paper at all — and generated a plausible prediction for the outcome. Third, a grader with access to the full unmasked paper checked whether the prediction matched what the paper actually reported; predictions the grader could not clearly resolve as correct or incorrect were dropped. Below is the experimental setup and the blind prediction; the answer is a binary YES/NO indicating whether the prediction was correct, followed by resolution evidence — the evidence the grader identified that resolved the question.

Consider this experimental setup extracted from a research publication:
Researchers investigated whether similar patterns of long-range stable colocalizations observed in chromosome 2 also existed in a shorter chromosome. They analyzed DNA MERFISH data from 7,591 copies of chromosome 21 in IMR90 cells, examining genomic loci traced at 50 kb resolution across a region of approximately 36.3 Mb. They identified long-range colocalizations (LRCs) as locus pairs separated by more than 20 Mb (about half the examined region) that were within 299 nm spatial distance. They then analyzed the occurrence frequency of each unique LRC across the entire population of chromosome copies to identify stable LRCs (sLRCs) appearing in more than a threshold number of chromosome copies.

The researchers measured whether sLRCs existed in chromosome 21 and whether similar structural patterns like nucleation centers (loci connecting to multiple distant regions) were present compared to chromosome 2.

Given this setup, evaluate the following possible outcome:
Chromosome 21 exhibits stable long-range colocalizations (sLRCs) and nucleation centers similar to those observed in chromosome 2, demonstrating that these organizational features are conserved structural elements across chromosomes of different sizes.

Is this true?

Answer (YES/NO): YES